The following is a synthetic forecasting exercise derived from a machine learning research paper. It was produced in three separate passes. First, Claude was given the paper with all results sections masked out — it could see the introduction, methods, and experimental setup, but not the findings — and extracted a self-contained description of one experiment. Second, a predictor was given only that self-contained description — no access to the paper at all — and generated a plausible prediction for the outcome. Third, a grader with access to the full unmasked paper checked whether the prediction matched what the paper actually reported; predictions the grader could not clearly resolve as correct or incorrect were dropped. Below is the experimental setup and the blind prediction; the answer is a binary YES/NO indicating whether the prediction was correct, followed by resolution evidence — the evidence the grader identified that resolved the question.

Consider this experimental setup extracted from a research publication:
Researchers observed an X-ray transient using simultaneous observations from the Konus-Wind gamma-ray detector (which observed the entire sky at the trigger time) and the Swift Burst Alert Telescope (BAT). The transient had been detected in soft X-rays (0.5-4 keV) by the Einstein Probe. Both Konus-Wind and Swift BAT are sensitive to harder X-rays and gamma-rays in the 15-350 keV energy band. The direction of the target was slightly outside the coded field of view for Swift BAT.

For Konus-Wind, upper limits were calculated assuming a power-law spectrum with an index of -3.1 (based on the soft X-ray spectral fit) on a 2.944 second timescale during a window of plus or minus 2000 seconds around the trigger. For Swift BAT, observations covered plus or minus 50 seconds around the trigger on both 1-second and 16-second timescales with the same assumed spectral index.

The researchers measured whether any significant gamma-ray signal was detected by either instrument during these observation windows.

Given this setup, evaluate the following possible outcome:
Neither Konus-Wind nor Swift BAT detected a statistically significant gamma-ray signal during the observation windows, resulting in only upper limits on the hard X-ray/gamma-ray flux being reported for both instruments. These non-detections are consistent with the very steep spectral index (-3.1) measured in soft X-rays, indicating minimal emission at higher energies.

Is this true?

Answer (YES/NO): YES